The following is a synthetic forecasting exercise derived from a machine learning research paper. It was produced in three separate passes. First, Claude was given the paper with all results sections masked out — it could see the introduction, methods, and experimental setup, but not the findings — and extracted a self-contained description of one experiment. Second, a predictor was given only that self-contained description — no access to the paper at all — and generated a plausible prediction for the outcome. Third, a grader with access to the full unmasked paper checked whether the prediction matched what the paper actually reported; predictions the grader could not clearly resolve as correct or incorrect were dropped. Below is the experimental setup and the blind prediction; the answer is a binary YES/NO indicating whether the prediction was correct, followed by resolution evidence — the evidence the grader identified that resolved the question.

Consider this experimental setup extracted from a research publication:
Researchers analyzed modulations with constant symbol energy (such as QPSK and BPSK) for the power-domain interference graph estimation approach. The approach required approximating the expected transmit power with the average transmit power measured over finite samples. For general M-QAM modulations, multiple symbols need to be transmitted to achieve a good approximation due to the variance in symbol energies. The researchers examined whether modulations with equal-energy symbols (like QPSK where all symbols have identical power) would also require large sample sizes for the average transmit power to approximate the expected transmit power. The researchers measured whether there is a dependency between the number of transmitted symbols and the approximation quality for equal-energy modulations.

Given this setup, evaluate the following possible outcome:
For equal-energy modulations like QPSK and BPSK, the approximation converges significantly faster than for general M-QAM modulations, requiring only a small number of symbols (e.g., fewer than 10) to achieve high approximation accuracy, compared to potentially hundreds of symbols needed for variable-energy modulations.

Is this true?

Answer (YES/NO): NO